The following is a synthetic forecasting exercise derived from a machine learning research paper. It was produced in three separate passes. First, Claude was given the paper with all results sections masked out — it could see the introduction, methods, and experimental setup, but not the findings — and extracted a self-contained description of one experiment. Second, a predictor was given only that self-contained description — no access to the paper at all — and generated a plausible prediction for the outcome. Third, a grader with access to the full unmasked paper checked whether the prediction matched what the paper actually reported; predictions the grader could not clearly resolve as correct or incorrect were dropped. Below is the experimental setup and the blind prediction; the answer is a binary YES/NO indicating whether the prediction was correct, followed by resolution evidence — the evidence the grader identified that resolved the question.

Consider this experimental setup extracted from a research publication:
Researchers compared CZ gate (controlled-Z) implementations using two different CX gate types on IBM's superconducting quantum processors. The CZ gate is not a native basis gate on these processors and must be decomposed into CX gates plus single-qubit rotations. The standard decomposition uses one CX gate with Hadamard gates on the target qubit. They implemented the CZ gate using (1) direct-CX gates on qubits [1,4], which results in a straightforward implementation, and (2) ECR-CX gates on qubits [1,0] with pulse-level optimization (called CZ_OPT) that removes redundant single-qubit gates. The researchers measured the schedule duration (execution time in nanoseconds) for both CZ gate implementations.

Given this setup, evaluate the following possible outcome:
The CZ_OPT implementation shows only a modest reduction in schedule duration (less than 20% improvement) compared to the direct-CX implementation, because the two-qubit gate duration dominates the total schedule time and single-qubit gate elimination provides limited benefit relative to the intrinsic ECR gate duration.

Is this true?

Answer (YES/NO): NO